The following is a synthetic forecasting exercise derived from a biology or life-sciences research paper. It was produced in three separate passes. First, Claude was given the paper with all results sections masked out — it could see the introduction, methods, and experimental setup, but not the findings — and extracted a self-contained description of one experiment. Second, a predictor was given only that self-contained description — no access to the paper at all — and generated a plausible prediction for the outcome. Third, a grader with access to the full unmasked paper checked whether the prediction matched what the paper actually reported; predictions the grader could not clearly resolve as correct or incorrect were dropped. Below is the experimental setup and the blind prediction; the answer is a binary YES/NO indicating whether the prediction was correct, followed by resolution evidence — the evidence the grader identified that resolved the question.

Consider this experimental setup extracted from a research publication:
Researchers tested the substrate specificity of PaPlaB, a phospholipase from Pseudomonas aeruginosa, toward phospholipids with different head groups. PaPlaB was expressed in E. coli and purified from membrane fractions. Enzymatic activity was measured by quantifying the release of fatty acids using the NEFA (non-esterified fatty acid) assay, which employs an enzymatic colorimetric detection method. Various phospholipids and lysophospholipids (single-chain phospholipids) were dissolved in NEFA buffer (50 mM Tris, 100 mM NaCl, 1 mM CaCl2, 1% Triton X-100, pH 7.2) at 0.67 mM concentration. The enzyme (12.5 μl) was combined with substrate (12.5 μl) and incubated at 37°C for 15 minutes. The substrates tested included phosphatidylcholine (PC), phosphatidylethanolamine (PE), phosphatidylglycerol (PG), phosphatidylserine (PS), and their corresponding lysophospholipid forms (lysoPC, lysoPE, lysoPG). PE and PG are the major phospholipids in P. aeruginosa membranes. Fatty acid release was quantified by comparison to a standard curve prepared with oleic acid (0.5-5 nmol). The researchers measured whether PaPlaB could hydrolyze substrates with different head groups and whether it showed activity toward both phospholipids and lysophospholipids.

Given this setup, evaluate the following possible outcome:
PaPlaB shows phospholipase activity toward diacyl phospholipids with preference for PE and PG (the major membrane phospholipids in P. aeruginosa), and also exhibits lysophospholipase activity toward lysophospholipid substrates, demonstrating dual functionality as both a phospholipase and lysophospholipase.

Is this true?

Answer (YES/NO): NO